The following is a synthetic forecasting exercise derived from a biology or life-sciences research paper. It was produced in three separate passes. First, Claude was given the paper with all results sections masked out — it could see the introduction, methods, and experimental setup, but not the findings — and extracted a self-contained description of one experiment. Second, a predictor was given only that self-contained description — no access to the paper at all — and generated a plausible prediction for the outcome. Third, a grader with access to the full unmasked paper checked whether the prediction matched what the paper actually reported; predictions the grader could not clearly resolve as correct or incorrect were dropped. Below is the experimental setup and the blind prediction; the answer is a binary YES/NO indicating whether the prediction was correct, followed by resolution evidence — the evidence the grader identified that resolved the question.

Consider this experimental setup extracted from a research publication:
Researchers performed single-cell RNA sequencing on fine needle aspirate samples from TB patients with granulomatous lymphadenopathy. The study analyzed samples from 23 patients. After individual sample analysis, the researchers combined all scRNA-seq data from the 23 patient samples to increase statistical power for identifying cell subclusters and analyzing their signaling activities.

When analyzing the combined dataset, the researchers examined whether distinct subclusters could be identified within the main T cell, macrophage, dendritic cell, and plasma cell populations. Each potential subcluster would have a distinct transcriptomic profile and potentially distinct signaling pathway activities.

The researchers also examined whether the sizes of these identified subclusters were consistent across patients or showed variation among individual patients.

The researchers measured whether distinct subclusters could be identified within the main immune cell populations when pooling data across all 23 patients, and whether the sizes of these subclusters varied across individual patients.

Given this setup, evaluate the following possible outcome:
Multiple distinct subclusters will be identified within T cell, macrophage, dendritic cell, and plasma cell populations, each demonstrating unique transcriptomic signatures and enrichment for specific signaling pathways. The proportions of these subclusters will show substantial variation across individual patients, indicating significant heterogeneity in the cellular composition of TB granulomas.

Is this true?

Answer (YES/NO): YES